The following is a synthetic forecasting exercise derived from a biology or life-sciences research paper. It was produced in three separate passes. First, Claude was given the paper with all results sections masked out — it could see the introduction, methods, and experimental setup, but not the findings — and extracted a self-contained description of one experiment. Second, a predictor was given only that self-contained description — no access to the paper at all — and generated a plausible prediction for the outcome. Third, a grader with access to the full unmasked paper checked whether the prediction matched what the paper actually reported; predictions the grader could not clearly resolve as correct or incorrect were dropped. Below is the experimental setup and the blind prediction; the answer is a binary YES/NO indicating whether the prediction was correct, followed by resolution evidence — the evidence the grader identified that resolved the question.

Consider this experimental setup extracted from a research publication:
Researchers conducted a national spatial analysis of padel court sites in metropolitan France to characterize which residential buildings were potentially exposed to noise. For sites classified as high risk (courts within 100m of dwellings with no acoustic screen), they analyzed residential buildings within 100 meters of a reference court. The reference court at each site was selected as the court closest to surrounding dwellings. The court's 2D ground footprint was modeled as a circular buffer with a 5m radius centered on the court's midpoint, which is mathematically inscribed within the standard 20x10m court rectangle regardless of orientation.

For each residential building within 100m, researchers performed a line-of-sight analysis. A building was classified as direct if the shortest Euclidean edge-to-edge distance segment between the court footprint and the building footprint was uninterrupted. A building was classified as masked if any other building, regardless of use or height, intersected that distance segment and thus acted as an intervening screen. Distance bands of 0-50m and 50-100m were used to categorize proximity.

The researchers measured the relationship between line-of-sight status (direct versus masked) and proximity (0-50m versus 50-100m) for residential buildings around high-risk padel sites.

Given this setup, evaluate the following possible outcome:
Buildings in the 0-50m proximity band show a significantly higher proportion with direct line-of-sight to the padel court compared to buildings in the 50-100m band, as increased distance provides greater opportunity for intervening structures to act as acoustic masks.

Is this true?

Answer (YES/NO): YES